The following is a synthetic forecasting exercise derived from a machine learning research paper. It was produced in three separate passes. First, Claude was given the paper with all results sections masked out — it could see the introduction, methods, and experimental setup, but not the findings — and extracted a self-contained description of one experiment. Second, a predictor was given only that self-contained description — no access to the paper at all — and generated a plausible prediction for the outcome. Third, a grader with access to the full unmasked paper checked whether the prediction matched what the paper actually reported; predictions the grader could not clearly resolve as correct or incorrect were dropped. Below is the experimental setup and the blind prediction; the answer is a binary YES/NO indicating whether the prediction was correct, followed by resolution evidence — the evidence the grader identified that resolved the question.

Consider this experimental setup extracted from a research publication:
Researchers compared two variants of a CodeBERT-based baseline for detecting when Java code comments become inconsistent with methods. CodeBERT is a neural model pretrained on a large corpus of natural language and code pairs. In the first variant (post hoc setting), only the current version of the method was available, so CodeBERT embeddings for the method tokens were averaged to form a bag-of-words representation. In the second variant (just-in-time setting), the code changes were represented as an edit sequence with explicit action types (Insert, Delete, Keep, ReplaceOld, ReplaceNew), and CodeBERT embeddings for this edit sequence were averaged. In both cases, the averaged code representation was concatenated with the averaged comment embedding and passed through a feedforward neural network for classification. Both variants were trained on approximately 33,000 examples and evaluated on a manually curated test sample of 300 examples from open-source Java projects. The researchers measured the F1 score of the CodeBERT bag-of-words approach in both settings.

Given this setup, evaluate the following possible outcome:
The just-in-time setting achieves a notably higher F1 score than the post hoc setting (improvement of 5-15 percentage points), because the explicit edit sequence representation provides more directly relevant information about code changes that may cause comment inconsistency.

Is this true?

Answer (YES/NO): NO